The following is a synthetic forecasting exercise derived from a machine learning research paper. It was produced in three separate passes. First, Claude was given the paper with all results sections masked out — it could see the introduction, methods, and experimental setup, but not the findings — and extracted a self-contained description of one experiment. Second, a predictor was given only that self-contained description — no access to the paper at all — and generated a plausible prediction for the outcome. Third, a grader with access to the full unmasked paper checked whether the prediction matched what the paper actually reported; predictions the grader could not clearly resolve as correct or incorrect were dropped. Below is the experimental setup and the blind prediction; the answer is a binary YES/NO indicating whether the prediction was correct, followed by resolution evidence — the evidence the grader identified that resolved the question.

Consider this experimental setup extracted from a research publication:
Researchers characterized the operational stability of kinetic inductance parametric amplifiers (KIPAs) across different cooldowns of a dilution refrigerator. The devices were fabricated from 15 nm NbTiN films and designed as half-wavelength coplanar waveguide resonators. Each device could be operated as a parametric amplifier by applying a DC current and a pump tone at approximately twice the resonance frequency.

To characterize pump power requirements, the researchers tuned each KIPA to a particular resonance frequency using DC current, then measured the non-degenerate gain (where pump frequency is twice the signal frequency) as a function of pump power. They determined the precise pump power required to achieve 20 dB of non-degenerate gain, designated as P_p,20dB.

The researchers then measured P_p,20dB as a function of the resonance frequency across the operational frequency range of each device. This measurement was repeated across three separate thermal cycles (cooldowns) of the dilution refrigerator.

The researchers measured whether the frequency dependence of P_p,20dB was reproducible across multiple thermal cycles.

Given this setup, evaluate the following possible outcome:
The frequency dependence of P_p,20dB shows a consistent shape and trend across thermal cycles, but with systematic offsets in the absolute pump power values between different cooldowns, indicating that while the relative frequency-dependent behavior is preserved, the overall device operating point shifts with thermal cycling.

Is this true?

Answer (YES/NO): NO